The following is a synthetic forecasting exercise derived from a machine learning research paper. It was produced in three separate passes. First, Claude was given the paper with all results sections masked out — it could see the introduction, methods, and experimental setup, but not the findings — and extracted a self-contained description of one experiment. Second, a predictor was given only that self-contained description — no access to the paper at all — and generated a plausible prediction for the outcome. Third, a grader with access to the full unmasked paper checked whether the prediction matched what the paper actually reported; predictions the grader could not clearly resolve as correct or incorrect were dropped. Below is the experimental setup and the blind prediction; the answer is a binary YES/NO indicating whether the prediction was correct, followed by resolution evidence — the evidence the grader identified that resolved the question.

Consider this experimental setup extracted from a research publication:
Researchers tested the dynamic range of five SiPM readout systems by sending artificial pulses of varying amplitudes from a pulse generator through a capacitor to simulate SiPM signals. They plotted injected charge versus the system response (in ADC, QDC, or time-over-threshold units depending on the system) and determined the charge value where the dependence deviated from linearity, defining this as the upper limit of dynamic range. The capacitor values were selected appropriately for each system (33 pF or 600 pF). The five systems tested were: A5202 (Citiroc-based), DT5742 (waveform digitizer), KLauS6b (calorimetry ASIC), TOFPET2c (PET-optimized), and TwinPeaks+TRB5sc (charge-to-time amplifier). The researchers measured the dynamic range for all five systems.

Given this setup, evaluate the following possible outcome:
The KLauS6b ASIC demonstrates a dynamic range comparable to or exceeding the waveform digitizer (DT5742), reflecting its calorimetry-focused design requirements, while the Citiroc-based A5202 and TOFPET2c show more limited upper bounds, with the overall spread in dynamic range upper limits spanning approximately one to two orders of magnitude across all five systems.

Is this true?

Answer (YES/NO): NO